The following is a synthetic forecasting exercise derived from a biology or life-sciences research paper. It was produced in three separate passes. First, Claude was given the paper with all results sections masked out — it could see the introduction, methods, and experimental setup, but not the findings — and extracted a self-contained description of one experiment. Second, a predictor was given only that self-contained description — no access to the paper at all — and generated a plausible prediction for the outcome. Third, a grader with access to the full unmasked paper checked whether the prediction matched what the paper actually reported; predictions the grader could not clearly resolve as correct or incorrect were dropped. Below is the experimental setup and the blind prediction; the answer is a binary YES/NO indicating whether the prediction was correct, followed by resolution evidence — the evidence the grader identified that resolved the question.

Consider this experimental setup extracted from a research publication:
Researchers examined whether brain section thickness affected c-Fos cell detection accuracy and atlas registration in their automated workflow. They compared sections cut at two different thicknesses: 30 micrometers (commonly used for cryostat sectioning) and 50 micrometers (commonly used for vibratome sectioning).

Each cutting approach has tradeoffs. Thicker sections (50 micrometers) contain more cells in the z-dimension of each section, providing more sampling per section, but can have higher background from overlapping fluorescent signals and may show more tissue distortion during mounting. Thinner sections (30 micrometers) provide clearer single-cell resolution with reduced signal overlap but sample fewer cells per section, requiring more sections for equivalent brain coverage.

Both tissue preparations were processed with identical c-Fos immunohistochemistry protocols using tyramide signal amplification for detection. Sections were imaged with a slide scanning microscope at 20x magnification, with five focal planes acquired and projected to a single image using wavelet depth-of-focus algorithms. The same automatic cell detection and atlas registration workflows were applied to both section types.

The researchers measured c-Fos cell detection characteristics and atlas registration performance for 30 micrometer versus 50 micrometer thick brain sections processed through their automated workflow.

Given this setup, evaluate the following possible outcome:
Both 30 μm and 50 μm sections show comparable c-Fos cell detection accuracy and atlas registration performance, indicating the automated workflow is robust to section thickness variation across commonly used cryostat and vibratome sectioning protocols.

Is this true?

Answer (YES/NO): YES